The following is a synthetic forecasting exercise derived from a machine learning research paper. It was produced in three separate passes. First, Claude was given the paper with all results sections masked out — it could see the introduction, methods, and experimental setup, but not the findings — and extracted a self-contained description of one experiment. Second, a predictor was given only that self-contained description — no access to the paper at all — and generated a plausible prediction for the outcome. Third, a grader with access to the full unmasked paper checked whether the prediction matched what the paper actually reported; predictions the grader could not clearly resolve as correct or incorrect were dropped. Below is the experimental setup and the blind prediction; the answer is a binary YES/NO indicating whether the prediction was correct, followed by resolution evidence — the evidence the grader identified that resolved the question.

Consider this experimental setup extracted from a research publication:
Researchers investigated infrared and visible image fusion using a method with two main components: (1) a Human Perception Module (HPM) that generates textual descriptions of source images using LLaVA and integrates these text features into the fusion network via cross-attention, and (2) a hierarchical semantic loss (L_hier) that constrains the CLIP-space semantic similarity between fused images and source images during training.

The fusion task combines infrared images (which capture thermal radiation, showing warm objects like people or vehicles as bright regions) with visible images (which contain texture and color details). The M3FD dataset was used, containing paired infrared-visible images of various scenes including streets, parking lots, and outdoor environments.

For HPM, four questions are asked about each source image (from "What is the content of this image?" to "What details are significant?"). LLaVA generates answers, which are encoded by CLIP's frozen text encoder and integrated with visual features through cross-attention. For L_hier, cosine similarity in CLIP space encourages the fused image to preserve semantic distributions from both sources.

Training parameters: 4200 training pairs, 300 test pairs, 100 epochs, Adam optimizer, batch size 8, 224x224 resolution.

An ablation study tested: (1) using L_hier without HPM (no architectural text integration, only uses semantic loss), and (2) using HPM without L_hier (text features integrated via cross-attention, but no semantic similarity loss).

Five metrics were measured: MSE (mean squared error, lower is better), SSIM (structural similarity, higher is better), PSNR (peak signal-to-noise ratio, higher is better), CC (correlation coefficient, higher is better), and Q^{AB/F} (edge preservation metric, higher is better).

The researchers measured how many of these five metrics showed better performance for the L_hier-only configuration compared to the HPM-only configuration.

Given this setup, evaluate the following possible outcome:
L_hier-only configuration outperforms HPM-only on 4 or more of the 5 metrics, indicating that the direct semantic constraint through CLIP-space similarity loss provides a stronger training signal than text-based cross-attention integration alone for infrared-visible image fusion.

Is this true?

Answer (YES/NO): YES